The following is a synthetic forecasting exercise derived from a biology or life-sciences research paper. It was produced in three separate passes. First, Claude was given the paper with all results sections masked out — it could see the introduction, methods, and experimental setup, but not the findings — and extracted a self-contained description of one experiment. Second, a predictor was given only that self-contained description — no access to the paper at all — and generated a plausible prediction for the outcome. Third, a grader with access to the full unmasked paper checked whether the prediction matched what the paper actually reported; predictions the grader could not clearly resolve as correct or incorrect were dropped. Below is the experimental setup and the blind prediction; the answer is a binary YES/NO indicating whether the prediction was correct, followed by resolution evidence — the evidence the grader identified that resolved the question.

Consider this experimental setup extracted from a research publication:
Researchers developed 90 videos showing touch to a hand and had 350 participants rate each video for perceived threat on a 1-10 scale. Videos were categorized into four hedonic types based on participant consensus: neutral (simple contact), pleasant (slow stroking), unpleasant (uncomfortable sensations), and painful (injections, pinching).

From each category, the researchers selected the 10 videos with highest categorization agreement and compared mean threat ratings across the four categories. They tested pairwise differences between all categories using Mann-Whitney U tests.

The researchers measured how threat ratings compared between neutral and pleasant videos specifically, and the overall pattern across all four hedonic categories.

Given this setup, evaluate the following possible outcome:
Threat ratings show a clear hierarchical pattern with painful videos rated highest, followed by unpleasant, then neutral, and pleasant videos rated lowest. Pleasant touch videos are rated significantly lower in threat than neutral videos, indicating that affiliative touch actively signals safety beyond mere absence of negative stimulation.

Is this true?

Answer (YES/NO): NO